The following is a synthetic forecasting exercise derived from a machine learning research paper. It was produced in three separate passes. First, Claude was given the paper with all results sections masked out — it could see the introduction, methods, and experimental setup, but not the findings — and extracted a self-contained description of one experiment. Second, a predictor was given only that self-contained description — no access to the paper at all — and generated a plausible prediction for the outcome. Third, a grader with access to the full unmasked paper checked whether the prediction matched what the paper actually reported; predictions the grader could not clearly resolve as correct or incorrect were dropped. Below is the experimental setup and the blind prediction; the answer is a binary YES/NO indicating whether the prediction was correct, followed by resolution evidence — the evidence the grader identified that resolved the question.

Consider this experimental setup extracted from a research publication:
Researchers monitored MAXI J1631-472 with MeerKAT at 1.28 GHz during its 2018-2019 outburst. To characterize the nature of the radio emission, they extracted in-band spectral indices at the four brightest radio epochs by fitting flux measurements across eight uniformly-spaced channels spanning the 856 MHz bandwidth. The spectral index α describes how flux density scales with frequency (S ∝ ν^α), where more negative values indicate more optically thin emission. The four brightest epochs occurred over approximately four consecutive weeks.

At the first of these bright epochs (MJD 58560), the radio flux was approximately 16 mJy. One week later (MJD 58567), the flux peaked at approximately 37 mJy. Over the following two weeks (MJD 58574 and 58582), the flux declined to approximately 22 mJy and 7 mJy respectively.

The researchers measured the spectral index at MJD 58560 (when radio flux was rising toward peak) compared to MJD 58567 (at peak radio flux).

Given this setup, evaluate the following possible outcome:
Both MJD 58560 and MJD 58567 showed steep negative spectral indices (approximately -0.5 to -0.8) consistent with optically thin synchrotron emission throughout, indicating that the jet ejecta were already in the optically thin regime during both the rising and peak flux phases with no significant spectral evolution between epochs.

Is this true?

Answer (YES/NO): NO